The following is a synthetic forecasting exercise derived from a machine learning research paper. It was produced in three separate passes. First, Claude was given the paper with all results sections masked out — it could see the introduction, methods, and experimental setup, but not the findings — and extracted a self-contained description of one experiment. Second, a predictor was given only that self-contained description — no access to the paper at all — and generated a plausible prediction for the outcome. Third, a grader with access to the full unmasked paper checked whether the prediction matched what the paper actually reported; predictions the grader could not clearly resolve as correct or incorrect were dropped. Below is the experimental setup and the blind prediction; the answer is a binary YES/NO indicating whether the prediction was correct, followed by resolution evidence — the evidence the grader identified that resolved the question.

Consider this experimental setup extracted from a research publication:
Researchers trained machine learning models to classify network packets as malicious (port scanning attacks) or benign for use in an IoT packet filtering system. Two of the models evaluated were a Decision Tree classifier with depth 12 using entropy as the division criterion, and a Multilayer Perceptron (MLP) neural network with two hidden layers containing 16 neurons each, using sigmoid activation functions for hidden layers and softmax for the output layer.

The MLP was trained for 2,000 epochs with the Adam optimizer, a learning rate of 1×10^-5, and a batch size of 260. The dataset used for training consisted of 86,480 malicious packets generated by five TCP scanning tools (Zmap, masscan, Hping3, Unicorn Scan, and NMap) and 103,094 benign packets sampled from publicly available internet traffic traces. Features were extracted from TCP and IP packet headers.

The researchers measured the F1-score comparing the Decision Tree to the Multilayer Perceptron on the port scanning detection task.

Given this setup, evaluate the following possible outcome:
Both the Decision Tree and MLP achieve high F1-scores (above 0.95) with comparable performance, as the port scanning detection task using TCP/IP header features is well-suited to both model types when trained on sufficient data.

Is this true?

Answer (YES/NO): NO